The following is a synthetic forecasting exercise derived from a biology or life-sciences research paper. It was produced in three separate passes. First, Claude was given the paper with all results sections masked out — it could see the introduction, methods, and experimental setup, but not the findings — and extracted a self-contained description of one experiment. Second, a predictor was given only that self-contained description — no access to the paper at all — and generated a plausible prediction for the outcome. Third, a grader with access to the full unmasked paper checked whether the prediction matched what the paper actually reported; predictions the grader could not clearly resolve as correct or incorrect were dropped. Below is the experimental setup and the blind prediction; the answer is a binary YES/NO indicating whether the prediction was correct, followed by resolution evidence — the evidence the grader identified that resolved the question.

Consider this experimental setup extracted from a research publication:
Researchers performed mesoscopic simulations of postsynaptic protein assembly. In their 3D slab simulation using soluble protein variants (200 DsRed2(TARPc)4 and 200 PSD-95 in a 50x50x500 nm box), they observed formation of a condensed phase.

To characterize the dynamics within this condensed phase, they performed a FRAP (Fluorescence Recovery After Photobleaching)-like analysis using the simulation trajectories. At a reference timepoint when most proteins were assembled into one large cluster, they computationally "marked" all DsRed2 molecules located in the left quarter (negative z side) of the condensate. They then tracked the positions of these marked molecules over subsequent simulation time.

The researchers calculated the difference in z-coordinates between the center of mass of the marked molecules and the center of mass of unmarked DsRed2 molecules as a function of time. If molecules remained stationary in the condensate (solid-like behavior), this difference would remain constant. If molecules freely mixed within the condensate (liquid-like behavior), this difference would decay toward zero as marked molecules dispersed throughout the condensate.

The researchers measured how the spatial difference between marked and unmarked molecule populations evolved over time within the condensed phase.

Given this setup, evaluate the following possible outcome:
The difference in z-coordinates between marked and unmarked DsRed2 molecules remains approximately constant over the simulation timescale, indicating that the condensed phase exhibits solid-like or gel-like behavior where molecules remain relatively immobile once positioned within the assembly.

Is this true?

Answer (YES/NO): NO